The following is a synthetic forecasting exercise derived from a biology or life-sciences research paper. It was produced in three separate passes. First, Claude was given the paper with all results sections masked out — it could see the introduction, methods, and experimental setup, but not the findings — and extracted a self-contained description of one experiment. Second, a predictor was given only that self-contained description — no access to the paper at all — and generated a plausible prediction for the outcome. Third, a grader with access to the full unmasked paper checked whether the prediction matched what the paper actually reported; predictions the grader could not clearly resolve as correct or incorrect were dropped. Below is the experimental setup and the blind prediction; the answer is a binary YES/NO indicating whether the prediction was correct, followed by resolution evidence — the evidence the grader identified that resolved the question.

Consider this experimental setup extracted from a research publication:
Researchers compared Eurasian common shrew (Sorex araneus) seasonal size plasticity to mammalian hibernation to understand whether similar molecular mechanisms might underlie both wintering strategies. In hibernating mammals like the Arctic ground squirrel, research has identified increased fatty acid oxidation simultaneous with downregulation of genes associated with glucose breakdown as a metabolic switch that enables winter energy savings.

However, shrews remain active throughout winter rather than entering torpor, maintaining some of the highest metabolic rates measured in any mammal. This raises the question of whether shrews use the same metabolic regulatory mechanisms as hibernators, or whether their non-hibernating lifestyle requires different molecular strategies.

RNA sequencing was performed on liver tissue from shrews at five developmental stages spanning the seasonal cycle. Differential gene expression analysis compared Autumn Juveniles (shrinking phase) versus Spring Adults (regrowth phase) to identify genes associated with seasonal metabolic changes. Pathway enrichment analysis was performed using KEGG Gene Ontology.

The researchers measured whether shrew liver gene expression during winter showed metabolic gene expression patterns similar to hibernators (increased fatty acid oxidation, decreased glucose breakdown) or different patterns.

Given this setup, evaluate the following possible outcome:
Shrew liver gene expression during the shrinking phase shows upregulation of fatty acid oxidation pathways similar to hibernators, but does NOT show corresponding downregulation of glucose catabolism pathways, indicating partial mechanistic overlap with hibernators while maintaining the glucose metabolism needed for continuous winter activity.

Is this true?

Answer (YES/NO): NO